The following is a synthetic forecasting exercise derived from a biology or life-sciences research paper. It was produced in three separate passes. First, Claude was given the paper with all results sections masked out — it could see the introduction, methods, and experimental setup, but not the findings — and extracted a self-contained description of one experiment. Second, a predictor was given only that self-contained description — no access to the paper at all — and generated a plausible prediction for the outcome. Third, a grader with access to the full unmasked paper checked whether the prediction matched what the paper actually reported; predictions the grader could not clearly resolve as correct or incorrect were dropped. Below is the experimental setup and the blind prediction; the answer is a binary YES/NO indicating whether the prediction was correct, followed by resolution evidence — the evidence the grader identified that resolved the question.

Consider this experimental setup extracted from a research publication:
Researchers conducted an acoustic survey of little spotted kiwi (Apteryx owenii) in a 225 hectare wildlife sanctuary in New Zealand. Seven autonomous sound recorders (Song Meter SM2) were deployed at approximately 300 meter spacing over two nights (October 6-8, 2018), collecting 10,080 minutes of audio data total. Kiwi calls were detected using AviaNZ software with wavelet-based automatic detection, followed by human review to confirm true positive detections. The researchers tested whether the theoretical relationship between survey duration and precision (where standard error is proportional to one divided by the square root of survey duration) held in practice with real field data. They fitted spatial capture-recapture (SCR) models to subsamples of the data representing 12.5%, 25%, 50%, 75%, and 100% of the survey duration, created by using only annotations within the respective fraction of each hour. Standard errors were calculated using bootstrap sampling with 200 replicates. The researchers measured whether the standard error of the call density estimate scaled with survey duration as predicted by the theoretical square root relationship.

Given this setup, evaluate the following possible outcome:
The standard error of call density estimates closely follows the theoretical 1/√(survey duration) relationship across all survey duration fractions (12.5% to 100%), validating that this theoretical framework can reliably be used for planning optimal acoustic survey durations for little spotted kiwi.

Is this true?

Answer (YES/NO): YES